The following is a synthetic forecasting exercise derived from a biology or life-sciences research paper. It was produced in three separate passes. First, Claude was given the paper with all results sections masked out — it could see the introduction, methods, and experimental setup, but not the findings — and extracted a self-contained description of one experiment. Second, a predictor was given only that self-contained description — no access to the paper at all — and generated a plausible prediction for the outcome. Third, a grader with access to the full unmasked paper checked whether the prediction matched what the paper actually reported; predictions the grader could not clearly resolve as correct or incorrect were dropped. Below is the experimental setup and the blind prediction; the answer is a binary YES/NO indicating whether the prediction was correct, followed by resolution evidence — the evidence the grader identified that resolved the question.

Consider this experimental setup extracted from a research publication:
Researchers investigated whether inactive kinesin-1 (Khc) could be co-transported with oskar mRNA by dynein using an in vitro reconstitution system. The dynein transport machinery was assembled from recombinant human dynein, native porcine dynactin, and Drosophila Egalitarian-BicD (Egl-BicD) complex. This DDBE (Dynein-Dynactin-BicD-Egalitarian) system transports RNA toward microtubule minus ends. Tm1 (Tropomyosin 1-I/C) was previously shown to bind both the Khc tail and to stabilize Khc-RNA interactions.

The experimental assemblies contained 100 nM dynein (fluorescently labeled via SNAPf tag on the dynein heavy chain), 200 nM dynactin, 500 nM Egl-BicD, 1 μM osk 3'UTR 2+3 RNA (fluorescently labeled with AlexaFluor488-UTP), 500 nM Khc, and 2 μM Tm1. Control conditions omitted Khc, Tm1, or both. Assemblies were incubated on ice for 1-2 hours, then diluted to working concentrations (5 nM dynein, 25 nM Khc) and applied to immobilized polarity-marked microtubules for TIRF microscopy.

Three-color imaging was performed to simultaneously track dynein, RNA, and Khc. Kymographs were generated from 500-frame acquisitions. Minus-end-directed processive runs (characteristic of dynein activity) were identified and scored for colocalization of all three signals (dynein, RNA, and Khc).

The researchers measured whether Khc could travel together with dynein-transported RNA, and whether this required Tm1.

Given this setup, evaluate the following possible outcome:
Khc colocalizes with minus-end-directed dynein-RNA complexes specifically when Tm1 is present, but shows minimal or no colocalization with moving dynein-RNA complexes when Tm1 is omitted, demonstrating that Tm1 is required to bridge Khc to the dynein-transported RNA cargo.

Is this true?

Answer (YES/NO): NO